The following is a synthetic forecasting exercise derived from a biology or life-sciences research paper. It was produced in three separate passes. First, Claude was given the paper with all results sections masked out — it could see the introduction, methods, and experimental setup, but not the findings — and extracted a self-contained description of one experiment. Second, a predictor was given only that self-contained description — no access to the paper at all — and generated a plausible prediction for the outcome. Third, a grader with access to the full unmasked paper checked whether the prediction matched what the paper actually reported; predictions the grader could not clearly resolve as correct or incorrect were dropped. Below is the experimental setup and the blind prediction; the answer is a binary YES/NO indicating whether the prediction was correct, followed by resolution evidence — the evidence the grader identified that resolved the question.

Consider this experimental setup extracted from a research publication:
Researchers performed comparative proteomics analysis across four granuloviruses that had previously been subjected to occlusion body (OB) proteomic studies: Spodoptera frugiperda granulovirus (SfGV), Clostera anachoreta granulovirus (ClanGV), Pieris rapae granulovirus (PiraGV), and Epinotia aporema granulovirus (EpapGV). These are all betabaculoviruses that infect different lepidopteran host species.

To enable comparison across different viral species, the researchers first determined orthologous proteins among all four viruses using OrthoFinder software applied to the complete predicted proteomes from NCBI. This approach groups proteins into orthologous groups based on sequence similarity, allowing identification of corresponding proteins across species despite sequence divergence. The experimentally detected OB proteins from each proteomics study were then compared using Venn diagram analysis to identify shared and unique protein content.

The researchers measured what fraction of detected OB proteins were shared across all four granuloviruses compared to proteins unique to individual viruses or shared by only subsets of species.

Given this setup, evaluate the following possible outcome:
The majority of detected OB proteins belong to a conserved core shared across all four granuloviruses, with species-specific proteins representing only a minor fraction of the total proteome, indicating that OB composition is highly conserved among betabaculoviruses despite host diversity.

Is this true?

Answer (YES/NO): NO